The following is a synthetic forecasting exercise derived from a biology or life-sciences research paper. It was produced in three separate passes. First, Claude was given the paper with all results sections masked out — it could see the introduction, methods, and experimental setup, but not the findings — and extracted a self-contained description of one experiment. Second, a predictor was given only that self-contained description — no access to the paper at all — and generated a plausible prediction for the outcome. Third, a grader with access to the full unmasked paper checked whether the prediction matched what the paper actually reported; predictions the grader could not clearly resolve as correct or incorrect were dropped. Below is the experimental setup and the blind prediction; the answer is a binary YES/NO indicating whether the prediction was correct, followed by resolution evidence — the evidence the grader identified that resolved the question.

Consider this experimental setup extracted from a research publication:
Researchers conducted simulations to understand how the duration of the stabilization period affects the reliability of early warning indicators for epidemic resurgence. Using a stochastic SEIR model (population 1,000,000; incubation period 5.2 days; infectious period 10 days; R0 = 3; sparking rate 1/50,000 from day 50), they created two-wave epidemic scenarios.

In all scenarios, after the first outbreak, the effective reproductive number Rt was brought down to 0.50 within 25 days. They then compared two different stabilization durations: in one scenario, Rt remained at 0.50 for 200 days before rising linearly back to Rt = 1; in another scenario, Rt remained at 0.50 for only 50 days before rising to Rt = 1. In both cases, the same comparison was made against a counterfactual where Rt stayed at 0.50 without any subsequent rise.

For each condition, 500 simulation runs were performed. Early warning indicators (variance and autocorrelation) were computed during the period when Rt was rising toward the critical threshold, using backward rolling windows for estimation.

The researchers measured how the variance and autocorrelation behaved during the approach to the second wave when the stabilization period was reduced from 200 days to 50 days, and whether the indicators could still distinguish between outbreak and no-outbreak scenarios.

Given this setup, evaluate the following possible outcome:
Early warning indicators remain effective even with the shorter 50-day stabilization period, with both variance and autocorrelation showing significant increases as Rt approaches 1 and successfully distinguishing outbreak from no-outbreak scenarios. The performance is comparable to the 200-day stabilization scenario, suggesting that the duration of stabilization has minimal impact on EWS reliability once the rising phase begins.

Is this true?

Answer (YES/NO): NO